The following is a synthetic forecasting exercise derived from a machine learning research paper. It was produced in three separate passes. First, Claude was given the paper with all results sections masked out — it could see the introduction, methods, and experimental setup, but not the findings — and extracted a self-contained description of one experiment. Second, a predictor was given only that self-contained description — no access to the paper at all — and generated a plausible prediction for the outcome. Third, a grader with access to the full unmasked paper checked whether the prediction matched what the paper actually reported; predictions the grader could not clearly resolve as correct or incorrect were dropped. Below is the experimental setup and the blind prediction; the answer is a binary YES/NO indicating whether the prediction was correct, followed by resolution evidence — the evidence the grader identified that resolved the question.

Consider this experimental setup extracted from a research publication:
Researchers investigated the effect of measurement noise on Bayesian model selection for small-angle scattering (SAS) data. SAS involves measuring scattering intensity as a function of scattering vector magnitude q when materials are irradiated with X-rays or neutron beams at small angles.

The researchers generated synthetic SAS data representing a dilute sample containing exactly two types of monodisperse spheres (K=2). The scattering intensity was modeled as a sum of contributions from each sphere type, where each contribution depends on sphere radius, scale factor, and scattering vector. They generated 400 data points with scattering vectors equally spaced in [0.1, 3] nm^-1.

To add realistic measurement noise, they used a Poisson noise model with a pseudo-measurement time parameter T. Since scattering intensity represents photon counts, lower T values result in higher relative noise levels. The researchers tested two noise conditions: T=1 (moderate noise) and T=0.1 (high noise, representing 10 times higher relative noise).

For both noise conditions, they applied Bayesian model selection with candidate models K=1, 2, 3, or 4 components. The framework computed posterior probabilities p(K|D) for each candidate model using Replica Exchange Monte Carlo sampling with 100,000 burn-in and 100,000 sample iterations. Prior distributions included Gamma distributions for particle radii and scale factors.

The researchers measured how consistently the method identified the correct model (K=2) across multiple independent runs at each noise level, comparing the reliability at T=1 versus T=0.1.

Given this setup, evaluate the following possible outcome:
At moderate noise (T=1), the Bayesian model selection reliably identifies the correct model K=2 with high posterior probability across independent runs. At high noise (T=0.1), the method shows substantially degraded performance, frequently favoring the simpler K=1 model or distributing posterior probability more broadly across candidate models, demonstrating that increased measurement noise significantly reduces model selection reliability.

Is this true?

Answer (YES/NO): NO